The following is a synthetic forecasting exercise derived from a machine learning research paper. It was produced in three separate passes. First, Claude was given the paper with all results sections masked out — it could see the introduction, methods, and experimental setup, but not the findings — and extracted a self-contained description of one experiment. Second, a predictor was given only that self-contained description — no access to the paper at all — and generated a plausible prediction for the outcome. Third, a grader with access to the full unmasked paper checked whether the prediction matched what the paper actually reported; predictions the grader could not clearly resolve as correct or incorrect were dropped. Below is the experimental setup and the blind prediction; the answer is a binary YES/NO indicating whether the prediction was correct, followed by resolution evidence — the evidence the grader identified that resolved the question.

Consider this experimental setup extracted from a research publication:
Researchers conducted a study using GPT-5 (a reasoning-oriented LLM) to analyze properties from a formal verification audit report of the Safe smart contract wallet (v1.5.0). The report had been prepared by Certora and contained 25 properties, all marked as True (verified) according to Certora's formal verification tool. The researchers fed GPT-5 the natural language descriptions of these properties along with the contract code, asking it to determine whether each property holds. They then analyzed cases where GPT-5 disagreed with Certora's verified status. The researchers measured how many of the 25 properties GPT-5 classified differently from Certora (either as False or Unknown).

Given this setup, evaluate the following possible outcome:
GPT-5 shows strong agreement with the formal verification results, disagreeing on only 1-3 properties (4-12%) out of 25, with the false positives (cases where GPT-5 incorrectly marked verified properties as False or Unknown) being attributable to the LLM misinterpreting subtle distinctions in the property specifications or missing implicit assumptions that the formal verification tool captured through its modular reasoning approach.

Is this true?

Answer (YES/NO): NO